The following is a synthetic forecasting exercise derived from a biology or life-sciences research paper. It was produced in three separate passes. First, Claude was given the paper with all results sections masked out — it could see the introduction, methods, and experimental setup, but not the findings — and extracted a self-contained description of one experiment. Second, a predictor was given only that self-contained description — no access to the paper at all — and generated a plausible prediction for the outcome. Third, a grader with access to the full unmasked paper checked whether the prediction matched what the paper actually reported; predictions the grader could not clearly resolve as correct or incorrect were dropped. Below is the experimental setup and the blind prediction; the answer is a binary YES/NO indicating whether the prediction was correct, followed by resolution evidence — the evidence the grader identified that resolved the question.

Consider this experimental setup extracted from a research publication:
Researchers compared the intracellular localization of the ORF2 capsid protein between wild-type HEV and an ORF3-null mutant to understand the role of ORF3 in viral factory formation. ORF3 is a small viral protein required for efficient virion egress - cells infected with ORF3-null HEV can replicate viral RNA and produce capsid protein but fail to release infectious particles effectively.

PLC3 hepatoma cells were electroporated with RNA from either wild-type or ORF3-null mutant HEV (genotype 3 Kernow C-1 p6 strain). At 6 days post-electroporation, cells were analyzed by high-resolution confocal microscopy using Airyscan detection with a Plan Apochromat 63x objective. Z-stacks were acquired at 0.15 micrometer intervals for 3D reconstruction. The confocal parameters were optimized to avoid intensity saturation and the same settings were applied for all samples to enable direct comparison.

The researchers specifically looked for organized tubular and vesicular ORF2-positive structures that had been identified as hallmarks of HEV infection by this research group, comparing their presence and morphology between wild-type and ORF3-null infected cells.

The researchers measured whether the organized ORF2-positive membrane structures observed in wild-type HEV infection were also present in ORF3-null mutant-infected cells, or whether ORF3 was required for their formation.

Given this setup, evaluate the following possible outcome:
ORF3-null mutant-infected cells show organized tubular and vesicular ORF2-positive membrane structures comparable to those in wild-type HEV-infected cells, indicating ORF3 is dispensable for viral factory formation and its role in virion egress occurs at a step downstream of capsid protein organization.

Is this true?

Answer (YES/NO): NO